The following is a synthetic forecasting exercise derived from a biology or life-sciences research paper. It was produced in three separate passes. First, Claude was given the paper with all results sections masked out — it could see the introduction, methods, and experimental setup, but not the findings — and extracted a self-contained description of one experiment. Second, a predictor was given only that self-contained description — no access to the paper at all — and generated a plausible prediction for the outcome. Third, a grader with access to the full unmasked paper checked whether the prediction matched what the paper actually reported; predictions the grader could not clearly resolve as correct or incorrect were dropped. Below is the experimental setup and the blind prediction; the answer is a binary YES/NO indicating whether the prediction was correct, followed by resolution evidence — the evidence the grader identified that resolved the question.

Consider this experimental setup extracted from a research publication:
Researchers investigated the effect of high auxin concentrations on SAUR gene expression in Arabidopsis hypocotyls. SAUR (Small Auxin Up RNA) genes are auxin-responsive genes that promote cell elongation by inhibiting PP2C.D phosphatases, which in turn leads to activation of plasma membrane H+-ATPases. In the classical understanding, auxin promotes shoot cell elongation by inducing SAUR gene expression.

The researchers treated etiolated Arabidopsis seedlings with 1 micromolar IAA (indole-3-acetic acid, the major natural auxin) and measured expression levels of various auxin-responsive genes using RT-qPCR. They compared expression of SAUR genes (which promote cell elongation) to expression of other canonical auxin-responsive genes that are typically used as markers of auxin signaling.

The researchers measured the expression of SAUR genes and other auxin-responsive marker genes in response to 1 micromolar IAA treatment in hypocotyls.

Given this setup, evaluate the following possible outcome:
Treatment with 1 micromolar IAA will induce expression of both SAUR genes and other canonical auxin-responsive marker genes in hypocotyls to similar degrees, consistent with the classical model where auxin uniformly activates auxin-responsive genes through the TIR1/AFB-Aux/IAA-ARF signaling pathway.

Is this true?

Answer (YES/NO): NO